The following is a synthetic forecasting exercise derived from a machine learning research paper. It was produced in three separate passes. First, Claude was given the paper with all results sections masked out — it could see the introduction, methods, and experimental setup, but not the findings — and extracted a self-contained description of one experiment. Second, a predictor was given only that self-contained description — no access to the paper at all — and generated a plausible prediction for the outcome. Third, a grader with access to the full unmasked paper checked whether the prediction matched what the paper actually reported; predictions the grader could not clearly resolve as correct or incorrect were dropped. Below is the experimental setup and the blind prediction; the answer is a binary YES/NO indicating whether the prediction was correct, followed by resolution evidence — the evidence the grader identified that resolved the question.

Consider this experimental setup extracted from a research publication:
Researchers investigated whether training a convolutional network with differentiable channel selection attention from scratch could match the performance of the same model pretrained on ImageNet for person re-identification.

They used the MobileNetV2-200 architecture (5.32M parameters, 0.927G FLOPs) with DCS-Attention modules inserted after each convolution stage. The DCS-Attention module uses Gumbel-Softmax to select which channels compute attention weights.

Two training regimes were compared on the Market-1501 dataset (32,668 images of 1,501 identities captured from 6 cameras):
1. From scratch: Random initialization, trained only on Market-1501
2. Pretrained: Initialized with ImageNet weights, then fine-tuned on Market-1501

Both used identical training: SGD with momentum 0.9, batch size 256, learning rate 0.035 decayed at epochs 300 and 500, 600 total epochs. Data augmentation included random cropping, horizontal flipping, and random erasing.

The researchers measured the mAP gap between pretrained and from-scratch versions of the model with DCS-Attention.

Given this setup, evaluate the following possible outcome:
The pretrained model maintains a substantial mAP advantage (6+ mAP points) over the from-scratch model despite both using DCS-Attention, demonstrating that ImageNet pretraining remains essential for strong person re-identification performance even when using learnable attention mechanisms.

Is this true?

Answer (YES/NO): NO